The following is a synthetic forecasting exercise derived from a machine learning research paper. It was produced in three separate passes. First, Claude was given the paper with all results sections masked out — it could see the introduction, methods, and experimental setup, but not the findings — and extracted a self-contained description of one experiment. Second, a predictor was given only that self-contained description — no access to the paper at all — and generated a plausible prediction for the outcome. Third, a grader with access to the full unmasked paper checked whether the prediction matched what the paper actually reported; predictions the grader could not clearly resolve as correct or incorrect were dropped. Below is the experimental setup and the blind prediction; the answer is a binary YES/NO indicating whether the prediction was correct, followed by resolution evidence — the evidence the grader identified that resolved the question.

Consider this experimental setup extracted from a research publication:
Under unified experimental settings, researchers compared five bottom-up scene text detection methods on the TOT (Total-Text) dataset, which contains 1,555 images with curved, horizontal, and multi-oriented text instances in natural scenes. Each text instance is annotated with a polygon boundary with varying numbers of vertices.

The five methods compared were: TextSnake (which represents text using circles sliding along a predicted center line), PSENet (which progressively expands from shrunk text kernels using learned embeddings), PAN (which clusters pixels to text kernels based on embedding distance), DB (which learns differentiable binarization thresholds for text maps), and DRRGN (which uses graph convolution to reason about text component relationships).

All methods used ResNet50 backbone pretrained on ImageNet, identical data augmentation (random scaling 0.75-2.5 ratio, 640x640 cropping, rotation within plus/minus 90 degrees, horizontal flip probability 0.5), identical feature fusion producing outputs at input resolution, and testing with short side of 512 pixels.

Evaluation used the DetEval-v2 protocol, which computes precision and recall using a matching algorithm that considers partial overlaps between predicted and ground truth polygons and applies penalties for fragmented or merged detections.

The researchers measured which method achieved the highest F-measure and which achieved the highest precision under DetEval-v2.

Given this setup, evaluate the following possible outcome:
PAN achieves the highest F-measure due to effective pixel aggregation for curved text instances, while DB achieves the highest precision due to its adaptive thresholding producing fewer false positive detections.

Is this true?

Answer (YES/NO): NO